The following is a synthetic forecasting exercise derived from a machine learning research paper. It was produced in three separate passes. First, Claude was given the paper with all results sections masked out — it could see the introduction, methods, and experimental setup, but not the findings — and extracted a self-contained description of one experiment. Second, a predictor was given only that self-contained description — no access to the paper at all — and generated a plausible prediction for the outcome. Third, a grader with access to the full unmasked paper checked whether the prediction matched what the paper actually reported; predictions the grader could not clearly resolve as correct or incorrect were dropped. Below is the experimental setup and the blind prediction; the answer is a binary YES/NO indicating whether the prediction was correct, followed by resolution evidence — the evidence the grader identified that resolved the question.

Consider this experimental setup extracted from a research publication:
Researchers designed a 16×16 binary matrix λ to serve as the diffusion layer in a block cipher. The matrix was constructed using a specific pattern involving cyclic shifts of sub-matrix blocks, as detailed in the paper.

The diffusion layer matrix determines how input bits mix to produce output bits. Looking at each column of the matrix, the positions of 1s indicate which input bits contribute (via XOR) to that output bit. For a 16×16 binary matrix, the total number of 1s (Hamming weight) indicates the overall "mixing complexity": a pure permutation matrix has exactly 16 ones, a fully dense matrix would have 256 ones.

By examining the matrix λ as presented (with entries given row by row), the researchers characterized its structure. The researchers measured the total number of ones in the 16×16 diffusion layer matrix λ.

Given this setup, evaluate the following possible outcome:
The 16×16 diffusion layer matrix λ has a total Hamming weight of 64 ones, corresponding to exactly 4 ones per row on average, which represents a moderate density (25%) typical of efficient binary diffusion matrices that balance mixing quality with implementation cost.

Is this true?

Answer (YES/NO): NO